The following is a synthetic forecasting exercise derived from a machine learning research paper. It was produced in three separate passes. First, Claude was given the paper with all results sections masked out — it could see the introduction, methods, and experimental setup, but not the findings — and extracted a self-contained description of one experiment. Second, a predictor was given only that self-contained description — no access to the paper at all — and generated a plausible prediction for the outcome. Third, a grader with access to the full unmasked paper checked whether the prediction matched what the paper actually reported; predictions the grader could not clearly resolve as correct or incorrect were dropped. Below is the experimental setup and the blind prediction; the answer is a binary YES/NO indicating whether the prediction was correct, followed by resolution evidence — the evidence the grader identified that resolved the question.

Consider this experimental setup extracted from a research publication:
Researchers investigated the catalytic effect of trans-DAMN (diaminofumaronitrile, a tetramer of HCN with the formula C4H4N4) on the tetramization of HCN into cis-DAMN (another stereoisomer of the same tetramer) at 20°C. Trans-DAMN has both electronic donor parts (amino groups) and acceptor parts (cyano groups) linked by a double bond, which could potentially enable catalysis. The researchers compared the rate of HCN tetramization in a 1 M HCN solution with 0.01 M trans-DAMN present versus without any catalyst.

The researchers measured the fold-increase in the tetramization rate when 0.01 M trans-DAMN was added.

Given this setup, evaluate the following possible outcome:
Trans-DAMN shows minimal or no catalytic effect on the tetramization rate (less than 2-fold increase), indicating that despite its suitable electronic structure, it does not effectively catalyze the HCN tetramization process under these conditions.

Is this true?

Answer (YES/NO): NO